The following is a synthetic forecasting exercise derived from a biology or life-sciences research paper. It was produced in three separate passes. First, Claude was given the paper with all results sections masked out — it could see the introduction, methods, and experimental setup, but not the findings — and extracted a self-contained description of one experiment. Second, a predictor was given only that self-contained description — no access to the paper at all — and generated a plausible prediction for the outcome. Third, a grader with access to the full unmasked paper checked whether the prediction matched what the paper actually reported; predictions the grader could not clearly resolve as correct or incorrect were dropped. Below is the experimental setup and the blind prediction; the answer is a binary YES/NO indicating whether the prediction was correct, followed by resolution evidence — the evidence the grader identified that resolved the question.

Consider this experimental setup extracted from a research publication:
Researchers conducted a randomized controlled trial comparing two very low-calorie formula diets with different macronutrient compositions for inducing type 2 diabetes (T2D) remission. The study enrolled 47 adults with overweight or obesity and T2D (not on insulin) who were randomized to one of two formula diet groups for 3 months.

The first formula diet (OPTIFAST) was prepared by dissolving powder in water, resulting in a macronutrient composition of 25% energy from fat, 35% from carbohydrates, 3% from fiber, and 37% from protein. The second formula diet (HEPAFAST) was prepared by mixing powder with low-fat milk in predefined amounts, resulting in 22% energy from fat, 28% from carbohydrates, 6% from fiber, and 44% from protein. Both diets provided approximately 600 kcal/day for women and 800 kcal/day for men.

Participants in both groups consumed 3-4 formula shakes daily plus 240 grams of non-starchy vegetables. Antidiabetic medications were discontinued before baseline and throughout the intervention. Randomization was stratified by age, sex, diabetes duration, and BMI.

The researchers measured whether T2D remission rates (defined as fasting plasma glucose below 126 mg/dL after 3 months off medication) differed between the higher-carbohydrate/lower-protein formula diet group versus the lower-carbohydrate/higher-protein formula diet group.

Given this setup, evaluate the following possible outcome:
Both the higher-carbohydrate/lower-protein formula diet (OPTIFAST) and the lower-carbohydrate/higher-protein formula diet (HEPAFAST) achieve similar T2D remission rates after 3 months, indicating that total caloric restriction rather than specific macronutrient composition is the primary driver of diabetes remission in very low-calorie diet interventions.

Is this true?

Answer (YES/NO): NO